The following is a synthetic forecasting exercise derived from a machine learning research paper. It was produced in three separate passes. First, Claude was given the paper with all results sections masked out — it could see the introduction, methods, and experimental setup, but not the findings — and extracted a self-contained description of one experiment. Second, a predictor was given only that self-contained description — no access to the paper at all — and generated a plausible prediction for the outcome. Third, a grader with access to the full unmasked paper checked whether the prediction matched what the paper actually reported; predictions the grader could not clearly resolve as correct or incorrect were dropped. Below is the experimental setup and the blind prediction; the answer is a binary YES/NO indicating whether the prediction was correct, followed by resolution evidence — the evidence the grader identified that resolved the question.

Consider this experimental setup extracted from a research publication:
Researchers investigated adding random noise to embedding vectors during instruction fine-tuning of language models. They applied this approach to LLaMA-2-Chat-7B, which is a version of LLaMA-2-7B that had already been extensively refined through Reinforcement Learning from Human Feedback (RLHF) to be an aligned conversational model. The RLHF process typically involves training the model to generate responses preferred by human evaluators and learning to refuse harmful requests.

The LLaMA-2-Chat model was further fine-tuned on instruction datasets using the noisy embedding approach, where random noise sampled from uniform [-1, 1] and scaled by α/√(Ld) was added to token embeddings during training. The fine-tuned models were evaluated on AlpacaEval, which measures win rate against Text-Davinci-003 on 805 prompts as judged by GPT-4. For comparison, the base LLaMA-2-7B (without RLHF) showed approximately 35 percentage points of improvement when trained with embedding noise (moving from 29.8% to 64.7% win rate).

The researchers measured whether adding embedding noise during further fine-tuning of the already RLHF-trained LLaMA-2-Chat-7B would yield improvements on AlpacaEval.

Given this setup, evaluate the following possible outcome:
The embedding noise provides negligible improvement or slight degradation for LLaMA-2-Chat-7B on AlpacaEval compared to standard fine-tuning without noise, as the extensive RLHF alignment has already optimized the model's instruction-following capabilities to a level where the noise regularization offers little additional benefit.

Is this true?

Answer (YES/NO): NO